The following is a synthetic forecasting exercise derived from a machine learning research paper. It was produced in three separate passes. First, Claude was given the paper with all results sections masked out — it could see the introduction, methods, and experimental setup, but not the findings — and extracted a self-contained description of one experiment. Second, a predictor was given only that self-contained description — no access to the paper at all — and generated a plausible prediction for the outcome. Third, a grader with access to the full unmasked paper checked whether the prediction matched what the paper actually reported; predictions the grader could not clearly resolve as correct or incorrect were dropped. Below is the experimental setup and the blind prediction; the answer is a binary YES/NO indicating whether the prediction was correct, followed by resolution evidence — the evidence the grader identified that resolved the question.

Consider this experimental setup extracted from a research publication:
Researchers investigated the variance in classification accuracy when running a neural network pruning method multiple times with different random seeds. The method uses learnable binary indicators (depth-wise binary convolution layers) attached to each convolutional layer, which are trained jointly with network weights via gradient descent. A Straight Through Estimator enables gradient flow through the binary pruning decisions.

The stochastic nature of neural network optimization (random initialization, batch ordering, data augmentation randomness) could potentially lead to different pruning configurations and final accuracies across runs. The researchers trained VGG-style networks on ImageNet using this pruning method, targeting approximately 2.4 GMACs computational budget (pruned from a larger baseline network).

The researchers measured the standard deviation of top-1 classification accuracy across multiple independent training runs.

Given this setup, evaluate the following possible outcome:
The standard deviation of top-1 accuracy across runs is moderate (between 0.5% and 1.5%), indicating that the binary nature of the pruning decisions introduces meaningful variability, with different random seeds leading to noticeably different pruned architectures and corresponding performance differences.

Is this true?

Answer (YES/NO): NO